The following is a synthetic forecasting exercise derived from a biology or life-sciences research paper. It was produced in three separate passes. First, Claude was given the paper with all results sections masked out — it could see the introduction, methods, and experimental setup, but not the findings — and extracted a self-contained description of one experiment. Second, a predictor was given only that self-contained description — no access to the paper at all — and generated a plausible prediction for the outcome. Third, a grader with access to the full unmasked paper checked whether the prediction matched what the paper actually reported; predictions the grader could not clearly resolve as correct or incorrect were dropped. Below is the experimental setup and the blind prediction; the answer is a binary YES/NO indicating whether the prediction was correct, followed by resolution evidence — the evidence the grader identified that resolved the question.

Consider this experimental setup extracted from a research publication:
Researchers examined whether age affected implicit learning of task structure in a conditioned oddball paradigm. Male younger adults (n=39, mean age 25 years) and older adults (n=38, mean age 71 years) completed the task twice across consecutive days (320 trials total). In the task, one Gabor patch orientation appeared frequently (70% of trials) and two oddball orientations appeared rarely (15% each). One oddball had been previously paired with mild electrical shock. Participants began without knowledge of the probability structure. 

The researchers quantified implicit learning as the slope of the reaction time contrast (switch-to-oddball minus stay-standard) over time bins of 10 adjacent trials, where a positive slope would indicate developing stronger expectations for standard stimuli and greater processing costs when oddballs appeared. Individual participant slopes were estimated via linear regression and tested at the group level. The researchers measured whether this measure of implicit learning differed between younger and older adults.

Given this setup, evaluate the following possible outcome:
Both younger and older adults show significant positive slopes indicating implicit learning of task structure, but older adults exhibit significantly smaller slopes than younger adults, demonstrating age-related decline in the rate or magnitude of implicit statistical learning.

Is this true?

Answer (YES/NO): NO